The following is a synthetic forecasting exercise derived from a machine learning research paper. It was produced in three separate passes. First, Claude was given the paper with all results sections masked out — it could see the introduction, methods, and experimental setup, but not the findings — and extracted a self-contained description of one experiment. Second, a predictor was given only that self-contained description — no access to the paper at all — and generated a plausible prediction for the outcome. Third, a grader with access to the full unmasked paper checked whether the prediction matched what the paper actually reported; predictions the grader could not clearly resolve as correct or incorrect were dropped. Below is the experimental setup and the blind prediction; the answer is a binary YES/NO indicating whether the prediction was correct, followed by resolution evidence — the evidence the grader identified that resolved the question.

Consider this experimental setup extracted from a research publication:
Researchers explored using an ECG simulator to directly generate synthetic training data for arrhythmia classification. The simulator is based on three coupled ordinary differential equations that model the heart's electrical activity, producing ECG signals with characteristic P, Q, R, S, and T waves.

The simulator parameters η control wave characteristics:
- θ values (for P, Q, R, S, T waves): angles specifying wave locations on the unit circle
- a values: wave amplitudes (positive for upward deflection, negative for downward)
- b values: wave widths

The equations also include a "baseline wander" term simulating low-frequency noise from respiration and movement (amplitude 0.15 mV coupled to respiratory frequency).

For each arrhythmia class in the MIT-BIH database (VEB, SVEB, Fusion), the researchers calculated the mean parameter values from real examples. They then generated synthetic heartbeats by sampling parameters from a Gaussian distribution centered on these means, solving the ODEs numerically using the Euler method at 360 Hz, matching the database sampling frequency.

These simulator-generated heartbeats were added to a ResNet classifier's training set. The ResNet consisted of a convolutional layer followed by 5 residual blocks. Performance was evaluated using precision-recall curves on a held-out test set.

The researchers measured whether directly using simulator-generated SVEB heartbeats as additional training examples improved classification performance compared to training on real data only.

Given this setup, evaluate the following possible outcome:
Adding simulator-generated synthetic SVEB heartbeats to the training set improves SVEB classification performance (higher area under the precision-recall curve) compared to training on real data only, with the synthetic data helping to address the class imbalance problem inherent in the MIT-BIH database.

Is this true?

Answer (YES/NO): YES